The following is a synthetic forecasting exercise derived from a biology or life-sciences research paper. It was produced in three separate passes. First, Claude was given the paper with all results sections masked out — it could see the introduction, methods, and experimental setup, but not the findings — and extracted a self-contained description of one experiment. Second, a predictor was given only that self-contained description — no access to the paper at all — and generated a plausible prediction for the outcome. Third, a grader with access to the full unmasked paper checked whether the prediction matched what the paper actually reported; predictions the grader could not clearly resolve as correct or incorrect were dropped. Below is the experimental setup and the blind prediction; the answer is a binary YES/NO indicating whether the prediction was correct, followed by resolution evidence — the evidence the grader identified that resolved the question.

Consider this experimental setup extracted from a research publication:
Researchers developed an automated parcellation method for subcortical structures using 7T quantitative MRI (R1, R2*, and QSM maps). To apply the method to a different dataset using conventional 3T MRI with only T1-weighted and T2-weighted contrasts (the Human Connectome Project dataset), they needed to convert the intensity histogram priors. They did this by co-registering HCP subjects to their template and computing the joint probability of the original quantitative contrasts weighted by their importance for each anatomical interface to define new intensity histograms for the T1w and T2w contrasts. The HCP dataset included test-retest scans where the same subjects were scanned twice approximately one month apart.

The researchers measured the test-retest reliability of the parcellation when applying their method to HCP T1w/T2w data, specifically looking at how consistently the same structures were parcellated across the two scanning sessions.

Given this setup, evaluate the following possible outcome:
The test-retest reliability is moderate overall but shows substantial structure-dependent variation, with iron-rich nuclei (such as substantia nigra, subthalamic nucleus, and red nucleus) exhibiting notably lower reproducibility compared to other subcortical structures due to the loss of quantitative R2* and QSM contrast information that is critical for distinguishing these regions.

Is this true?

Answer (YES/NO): NO